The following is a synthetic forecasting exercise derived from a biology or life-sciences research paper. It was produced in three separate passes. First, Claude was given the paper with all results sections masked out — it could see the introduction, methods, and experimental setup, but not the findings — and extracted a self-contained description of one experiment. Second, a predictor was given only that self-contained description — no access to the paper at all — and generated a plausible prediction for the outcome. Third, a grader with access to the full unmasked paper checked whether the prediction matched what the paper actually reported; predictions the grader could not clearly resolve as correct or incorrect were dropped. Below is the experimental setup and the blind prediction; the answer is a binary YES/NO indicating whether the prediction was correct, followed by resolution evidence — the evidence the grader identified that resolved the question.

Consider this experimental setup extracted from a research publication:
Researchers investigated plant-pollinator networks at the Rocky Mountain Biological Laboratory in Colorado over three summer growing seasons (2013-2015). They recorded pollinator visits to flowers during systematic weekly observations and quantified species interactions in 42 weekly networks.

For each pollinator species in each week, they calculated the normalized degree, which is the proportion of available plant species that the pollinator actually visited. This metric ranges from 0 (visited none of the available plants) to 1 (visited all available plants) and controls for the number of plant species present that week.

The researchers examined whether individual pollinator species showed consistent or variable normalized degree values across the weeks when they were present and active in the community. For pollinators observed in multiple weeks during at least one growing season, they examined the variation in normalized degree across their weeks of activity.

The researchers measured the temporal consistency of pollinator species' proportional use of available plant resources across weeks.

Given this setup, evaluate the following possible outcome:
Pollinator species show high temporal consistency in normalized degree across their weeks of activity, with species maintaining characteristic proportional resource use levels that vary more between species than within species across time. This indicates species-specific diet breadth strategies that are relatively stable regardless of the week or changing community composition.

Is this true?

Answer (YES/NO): NO